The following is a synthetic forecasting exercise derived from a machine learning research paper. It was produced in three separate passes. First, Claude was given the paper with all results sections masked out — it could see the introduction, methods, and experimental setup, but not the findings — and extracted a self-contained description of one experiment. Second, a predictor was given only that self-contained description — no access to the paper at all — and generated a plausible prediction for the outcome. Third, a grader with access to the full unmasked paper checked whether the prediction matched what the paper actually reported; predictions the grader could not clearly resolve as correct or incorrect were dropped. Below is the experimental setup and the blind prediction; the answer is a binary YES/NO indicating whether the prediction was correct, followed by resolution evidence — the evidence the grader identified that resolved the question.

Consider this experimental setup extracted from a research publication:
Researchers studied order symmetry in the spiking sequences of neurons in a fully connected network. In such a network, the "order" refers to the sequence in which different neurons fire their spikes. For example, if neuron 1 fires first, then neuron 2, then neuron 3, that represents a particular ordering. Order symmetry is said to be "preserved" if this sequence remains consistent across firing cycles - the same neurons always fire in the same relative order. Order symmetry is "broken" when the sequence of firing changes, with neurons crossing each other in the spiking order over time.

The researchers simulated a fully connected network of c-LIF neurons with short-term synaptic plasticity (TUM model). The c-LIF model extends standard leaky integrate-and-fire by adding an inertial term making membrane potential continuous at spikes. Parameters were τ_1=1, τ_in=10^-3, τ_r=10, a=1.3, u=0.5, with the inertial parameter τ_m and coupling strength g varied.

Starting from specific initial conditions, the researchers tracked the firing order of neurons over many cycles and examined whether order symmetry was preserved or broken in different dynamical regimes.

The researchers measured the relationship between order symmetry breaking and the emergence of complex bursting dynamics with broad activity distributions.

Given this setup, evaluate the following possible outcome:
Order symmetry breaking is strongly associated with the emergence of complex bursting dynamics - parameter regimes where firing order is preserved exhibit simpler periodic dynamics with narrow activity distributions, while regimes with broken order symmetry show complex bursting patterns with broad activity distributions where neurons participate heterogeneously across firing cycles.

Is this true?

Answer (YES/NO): YES